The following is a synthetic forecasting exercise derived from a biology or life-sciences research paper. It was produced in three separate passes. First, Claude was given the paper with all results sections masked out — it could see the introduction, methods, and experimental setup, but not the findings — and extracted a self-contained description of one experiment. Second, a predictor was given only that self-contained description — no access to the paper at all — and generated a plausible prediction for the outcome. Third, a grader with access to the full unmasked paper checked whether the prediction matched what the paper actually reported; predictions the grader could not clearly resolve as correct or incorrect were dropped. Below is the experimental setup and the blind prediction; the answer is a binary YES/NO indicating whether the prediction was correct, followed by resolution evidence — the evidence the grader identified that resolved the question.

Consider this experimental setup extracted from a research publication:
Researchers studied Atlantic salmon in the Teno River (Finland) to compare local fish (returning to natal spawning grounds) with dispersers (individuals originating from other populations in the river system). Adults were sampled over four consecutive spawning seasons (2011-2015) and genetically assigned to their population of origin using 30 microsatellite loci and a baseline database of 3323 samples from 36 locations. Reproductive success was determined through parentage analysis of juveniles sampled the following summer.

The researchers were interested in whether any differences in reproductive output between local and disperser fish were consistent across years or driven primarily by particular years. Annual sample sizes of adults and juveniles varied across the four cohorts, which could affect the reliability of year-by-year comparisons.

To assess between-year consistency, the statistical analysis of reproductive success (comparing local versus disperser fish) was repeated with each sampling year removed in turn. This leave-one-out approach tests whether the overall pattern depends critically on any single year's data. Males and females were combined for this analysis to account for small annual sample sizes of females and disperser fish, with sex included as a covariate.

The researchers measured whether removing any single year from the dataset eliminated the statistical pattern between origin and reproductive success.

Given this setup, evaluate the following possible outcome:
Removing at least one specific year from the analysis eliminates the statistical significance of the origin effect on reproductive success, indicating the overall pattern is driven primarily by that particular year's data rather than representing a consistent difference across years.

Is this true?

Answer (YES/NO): NO